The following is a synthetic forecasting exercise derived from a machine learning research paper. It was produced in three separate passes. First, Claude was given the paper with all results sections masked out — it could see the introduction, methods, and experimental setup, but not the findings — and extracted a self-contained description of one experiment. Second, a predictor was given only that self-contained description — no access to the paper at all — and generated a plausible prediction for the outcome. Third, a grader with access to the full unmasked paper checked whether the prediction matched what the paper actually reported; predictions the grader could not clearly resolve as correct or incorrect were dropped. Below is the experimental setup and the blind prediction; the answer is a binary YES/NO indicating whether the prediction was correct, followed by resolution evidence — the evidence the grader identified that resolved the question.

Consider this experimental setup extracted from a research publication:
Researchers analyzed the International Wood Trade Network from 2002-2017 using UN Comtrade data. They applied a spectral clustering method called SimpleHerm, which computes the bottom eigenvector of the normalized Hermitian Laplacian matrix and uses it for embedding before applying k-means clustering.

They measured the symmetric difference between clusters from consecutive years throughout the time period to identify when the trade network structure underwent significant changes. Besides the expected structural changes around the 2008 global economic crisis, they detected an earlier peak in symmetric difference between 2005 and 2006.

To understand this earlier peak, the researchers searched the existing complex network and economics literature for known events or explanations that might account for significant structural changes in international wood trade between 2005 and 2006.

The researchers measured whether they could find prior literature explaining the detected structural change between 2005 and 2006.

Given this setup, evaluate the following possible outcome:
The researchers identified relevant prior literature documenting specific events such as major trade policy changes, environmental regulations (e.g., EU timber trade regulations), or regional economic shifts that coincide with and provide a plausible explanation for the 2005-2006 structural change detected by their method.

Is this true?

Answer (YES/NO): NO